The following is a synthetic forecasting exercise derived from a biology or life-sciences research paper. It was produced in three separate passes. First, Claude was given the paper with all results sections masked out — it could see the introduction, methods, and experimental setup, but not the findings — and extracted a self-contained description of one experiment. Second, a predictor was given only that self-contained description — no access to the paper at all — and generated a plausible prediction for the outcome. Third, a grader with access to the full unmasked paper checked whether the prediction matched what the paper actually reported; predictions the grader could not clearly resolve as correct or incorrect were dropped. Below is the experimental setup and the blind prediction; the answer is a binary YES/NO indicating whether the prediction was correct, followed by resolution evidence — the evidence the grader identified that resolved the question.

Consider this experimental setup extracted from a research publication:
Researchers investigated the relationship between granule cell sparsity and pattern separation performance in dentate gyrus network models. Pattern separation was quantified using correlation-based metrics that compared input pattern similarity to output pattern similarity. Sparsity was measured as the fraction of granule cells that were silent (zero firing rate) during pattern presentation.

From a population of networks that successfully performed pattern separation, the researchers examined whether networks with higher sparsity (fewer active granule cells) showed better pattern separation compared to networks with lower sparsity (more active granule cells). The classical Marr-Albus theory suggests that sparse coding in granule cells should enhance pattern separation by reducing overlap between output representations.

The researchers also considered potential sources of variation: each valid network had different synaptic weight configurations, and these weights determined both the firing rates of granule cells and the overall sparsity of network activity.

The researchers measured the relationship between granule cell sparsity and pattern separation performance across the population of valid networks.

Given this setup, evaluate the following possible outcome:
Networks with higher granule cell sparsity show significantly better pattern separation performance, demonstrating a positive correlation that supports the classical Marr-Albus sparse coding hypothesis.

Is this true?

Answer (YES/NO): NO